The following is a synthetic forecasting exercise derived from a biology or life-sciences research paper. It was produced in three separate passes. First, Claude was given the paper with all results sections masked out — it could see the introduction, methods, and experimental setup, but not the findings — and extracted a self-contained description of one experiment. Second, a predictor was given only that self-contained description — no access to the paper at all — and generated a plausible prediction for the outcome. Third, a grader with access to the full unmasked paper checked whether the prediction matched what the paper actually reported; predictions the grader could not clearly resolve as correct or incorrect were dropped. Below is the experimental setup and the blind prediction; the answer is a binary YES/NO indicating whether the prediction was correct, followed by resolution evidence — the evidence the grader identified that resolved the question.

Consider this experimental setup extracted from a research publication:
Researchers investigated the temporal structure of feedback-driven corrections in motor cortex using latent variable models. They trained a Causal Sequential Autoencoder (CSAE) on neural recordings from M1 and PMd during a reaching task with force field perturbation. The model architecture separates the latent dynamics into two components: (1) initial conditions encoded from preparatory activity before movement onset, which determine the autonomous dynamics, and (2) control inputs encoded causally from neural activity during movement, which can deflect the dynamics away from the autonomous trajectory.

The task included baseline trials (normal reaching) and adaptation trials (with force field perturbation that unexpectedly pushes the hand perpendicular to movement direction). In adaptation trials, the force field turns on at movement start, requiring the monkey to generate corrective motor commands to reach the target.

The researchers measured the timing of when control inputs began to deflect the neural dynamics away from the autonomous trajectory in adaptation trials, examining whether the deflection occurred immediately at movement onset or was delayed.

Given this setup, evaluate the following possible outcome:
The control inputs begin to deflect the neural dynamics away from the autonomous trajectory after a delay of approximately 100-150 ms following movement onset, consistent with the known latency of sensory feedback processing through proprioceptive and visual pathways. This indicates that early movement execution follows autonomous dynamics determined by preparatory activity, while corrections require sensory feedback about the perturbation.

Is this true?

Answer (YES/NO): NO